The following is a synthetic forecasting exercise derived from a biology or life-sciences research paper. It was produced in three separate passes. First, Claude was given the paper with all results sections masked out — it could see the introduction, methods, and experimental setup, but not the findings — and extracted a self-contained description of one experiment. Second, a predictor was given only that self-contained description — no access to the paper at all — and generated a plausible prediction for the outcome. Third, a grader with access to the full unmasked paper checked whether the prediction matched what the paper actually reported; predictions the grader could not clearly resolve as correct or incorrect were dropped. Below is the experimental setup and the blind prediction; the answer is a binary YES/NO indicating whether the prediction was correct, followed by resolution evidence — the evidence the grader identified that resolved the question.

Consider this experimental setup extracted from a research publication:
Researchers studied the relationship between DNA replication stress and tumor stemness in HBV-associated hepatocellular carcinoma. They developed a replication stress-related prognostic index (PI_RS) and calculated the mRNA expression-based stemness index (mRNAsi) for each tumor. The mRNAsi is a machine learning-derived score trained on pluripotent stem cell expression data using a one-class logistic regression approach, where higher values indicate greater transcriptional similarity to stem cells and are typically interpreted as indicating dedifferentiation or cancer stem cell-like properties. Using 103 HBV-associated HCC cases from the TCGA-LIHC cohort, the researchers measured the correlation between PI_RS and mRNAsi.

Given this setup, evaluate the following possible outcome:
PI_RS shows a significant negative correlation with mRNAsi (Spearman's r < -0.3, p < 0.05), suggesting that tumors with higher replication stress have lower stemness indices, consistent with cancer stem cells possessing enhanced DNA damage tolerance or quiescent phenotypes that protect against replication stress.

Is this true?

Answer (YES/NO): NO